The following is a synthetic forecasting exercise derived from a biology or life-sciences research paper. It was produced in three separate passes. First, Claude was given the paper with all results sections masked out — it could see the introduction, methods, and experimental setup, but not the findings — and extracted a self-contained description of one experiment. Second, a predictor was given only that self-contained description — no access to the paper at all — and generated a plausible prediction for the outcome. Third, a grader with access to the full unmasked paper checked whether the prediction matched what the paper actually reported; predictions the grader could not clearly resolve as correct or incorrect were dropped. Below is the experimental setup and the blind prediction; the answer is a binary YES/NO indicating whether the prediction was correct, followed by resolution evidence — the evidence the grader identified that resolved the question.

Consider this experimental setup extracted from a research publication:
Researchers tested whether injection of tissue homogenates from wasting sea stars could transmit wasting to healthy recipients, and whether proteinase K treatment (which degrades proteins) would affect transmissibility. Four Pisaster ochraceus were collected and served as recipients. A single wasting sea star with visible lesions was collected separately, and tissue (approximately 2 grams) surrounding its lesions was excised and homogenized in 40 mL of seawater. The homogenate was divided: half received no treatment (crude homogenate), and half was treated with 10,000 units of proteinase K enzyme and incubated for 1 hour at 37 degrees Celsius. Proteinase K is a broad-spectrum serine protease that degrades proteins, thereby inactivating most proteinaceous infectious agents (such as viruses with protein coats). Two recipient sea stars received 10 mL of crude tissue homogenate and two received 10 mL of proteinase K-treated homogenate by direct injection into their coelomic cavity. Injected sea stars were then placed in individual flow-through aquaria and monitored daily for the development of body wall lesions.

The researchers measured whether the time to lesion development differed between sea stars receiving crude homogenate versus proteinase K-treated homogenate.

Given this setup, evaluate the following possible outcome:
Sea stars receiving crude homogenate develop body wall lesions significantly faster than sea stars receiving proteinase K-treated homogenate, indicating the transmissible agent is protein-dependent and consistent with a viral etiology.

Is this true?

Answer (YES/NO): NO